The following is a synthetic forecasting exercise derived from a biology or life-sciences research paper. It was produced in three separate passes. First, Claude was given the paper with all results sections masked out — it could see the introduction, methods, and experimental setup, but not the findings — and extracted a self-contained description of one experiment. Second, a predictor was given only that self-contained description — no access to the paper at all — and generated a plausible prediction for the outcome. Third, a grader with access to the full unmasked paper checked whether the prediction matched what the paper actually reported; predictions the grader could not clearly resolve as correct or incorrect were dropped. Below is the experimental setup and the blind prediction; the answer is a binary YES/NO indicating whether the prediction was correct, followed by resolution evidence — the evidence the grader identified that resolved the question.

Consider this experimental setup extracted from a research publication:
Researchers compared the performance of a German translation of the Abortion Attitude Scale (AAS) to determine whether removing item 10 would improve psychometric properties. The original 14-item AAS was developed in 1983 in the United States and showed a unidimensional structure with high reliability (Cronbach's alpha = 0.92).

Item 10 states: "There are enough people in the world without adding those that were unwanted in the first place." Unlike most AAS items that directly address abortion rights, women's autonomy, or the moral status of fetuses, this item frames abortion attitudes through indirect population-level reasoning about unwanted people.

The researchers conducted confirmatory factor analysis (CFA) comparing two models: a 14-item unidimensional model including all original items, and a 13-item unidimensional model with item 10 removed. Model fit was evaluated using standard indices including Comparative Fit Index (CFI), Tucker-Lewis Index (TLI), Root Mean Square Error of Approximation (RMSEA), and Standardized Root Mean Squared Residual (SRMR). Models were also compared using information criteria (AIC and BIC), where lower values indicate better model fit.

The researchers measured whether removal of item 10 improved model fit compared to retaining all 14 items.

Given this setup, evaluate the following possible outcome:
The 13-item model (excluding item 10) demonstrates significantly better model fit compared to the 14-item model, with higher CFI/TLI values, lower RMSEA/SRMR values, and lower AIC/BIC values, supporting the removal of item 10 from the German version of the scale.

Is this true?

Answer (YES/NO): NO